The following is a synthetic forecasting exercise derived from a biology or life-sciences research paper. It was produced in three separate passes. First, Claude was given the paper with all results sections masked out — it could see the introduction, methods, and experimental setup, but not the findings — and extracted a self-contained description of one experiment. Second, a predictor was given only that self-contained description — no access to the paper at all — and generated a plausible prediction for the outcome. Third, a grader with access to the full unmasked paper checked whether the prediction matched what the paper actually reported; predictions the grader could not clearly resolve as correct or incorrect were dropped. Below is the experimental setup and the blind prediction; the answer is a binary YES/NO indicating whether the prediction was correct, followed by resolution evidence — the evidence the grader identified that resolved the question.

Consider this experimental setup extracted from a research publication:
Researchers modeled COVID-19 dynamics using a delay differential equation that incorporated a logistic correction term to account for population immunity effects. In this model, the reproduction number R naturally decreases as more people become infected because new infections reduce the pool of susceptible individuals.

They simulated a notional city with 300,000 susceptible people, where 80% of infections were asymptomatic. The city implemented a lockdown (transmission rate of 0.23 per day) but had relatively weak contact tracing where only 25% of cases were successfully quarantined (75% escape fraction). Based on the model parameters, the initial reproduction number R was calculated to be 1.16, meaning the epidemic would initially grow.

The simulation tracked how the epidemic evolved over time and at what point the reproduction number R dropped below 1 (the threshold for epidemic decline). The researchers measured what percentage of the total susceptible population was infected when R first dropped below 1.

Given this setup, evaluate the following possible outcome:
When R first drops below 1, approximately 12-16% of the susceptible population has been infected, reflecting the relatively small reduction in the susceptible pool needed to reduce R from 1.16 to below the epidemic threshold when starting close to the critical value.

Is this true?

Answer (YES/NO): YES